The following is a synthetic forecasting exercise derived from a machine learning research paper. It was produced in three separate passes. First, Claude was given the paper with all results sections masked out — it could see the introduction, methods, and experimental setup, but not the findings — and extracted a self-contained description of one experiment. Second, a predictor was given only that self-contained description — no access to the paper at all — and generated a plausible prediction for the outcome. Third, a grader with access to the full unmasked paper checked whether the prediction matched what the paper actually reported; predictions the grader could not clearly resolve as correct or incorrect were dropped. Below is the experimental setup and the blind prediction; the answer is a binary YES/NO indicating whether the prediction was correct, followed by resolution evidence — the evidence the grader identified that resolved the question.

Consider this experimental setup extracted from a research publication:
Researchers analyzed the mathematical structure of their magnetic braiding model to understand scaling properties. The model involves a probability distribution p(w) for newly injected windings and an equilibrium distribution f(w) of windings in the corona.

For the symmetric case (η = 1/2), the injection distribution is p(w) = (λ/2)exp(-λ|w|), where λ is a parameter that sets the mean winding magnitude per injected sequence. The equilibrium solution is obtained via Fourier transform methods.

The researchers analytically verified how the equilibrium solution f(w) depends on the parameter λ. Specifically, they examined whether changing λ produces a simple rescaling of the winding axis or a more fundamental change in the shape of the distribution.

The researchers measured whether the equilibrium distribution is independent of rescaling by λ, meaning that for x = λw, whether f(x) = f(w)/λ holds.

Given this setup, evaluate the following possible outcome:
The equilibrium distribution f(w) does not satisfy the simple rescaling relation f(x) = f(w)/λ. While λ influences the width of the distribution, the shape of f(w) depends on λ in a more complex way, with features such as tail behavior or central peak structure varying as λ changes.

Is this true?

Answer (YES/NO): NO